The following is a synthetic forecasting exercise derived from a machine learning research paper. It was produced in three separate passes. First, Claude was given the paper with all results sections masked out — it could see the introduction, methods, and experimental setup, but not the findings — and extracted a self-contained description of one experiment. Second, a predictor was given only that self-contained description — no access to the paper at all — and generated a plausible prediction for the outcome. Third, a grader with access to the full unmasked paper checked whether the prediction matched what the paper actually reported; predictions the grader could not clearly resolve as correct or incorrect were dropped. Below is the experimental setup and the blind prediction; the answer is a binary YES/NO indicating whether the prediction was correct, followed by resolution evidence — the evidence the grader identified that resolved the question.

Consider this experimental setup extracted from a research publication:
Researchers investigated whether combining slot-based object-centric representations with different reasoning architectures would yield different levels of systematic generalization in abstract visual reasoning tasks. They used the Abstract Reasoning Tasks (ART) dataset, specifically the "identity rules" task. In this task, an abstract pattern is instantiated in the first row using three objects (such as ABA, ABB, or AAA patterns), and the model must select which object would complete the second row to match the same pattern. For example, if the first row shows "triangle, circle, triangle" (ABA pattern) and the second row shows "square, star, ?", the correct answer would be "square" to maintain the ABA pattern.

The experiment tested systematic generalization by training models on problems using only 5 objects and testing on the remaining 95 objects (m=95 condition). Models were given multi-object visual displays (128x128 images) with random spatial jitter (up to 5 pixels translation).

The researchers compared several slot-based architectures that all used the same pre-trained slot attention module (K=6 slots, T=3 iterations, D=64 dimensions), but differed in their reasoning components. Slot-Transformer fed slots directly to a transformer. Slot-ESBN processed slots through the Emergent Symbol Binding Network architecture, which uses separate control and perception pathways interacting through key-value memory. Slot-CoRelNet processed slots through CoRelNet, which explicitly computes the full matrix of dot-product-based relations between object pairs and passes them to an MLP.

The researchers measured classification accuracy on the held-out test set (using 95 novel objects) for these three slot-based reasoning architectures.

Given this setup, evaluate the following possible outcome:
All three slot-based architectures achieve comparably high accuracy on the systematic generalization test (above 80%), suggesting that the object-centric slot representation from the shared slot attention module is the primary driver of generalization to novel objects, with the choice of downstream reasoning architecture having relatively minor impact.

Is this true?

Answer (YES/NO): NO